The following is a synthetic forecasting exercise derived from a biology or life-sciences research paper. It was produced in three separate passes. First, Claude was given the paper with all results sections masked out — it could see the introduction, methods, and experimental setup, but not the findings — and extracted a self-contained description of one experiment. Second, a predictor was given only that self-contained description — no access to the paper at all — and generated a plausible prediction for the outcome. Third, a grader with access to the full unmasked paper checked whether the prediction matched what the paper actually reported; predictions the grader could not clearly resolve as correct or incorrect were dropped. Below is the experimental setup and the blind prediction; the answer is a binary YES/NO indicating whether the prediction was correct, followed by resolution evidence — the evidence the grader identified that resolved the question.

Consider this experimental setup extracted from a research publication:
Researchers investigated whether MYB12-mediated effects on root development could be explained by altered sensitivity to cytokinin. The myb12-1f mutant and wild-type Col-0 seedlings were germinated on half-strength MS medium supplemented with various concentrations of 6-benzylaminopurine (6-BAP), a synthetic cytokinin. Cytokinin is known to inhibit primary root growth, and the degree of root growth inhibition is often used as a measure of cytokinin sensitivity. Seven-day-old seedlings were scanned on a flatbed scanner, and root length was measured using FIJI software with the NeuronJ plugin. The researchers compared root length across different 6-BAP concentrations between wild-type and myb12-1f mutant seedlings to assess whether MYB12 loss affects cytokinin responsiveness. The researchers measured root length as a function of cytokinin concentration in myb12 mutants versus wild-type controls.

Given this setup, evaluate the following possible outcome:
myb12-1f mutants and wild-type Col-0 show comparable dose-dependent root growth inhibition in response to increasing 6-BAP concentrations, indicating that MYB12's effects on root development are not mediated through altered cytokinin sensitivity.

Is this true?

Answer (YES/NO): YES